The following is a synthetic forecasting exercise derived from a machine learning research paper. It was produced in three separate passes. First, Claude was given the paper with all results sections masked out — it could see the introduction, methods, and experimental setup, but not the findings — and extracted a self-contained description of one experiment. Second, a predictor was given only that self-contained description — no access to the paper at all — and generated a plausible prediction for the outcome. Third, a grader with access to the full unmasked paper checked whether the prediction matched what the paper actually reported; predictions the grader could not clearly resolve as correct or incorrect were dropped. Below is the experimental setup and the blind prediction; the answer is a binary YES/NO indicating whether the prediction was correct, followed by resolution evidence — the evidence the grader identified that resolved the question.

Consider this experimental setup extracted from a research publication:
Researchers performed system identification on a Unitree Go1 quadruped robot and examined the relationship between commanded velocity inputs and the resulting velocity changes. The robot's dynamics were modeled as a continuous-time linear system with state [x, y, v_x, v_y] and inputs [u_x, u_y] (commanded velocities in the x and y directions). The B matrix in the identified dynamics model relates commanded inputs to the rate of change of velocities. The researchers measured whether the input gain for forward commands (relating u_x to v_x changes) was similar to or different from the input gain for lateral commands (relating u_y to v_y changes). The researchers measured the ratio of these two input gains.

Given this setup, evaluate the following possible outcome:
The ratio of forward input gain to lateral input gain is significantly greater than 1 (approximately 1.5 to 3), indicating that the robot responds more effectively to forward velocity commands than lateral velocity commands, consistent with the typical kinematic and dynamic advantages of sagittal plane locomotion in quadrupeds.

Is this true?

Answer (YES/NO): NO